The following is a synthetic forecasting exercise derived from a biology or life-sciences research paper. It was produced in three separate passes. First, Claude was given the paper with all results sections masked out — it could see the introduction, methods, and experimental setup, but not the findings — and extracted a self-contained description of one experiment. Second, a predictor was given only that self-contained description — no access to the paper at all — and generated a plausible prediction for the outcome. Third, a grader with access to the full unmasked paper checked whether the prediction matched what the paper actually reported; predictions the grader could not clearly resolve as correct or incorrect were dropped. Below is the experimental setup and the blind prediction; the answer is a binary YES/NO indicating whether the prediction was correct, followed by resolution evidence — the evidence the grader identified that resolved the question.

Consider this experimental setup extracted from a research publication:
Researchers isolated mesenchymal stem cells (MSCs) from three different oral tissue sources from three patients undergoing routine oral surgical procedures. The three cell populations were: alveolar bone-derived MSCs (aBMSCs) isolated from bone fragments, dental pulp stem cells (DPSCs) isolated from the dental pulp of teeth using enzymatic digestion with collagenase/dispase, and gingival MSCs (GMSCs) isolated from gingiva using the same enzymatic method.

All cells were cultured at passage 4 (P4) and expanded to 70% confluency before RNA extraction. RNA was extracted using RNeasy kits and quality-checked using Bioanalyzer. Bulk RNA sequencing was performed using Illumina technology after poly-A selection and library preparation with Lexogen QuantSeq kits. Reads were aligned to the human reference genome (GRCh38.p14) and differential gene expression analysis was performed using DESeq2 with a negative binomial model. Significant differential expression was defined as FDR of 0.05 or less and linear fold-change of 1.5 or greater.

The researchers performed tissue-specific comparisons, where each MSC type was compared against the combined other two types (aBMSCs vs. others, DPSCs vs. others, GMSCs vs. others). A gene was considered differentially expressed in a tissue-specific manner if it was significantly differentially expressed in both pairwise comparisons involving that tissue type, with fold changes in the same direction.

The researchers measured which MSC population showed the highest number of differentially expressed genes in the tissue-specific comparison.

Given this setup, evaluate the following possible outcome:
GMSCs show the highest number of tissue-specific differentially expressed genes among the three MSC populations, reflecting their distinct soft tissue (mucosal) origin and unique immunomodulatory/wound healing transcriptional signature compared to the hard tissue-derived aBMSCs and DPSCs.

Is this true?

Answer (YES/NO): NO